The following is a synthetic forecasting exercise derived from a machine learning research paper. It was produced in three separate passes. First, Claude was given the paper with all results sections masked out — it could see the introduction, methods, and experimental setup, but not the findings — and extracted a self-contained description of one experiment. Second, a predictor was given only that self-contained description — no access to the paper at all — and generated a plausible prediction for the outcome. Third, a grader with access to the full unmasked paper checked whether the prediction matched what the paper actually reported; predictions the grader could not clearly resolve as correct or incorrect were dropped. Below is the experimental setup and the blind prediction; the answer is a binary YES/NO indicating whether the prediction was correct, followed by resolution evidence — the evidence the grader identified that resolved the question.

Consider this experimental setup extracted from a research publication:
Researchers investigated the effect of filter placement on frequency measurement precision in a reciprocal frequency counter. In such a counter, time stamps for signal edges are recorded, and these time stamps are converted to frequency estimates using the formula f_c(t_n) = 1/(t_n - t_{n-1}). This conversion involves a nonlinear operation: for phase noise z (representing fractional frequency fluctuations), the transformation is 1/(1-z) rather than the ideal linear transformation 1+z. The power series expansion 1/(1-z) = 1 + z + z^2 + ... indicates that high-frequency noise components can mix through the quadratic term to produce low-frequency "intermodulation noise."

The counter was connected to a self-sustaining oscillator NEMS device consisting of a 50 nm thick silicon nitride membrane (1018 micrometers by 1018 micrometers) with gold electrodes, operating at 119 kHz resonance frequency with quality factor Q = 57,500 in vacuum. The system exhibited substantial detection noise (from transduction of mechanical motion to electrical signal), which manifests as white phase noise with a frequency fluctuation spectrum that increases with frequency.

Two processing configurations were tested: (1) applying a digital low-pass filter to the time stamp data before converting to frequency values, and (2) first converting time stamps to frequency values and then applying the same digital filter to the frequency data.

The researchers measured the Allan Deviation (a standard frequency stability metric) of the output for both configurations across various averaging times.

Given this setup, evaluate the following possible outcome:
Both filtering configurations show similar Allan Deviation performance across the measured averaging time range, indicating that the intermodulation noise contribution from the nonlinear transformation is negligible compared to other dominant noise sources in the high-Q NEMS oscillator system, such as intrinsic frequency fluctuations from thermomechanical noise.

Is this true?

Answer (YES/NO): NO